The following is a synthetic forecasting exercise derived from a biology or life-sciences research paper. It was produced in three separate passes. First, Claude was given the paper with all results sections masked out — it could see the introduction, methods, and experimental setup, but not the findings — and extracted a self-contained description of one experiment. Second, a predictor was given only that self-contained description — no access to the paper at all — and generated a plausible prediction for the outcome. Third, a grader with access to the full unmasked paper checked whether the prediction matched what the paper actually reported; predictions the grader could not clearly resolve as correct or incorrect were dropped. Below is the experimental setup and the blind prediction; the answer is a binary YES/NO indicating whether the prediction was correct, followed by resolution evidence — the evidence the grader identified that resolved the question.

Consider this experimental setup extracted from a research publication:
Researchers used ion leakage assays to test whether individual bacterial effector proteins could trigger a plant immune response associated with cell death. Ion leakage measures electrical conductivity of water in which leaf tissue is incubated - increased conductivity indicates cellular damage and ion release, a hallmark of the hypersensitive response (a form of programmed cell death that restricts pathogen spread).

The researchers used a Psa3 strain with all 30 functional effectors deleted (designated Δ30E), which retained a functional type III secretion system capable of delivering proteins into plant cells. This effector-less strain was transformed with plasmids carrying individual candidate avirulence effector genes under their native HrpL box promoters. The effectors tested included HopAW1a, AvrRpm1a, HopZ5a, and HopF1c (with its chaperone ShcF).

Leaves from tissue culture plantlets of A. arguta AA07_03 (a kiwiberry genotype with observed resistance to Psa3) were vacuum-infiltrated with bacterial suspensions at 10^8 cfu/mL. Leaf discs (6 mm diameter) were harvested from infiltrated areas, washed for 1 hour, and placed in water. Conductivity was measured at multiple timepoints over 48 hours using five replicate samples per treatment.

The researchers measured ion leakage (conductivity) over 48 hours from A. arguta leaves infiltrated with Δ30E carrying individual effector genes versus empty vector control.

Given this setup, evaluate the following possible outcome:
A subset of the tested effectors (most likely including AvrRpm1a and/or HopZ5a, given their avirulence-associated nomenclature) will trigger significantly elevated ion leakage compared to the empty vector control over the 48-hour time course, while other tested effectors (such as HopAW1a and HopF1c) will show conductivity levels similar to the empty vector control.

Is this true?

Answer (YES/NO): NO